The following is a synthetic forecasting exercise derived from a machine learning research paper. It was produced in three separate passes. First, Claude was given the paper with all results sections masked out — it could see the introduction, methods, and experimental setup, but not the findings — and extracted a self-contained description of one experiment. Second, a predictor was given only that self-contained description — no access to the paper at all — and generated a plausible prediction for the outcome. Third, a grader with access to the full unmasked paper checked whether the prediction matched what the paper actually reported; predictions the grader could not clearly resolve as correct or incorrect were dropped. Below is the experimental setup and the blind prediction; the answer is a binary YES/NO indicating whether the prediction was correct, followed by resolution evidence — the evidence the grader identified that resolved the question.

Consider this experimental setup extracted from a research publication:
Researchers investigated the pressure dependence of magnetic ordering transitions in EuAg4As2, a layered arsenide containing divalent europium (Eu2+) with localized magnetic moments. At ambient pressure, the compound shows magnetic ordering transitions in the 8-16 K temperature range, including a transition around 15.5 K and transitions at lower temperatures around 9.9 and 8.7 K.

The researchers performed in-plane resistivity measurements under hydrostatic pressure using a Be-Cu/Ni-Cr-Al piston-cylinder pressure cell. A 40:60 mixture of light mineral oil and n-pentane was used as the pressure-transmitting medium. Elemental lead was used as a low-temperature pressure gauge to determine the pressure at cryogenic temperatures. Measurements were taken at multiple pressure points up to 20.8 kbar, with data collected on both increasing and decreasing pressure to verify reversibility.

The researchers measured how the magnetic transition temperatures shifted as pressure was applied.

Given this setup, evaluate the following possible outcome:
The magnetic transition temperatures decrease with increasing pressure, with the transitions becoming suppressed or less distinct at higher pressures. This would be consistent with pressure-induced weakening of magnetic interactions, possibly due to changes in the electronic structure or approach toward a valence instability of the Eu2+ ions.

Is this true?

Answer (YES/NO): NO